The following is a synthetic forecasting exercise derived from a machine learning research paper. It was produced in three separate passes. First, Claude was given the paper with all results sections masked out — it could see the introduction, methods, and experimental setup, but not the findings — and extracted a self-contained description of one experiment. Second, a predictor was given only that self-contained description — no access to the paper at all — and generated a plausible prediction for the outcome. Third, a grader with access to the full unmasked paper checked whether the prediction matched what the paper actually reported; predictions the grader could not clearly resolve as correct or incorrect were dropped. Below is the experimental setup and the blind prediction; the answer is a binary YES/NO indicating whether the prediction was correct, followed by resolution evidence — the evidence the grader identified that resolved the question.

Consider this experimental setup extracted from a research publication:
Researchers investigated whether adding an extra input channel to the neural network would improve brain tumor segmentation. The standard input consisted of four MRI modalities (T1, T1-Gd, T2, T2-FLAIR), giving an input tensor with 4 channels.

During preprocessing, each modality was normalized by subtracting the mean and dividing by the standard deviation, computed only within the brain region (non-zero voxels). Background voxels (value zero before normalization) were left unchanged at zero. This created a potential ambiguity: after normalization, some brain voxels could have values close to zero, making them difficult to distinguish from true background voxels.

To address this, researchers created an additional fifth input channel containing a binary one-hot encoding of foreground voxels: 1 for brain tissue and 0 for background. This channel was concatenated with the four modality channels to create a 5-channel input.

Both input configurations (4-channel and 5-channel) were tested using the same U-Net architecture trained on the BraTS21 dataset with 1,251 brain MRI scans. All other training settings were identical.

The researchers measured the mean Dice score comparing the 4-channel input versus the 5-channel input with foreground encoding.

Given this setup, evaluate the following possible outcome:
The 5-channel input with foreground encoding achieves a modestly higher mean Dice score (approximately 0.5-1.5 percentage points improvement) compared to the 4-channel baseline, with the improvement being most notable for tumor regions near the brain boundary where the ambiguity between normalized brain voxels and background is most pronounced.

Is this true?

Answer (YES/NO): NO